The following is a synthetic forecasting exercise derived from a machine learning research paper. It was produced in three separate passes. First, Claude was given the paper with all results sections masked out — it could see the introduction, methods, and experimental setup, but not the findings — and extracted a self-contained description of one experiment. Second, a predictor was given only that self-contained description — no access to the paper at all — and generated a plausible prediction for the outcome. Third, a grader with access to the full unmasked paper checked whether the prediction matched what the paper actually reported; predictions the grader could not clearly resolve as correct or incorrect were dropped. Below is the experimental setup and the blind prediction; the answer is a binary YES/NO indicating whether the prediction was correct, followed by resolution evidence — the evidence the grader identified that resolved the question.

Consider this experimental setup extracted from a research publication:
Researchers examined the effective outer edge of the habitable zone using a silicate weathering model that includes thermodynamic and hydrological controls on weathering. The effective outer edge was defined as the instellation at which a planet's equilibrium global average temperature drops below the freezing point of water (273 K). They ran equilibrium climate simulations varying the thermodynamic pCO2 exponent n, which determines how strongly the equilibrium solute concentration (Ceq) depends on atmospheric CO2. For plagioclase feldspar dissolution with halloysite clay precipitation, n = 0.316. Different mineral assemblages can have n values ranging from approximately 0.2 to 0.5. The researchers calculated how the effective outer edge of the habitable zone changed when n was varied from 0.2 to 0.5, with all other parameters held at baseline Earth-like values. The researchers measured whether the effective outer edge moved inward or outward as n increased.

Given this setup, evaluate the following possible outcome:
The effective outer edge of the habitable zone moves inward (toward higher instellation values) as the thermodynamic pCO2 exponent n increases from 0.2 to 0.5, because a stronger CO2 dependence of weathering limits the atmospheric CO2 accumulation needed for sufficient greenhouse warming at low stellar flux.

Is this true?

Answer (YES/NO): NO